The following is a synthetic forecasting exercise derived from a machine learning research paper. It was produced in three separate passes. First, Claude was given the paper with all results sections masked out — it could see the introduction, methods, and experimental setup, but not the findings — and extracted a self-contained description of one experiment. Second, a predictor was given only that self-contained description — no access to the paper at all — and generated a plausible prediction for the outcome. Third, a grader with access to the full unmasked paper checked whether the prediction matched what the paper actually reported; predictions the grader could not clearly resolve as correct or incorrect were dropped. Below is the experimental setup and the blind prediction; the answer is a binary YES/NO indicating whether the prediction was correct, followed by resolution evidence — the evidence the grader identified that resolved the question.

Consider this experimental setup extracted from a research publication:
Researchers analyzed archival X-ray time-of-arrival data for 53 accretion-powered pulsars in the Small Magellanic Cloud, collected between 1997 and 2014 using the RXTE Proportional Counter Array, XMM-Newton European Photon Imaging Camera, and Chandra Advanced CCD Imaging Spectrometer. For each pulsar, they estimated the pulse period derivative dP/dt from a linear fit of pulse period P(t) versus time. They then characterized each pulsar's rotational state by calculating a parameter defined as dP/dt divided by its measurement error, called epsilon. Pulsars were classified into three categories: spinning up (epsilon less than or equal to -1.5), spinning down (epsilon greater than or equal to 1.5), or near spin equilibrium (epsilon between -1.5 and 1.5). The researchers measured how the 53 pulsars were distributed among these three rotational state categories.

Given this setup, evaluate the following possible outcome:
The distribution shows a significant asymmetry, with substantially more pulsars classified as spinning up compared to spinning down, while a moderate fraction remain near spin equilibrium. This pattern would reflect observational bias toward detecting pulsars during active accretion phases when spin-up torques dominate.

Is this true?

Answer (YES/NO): NO